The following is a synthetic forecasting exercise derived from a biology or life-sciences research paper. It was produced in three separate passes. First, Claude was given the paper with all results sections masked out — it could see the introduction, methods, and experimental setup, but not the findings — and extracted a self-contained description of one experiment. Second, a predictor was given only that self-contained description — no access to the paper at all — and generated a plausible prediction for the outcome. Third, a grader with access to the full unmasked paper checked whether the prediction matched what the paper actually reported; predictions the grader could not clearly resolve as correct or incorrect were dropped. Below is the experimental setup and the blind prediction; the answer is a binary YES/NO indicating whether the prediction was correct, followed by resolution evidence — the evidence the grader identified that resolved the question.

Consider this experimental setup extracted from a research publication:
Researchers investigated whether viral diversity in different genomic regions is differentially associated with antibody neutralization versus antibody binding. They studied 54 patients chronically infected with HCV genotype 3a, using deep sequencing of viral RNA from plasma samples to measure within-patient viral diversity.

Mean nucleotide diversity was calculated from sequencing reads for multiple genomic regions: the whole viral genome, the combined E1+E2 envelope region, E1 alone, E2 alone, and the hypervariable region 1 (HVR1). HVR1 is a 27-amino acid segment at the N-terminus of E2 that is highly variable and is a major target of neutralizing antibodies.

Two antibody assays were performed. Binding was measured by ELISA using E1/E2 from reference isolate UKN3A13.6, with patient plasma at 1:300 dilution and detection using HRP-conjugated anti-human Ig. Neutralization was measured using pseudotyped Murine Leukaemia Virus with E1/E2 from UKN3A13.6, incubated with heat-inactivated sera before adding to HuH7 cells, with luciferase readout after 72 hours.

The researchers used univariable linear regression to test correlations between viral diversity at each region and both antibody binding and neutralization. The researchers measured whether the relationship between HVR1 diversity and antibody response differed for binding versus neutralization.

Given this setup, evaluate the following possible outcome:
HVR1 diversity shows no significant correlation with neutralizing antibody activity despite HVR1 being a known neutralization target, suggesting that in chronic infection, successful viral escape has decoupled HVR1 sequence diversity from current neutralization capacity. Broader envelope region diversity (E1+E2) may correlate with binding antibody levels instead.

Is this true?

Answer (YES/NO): NO